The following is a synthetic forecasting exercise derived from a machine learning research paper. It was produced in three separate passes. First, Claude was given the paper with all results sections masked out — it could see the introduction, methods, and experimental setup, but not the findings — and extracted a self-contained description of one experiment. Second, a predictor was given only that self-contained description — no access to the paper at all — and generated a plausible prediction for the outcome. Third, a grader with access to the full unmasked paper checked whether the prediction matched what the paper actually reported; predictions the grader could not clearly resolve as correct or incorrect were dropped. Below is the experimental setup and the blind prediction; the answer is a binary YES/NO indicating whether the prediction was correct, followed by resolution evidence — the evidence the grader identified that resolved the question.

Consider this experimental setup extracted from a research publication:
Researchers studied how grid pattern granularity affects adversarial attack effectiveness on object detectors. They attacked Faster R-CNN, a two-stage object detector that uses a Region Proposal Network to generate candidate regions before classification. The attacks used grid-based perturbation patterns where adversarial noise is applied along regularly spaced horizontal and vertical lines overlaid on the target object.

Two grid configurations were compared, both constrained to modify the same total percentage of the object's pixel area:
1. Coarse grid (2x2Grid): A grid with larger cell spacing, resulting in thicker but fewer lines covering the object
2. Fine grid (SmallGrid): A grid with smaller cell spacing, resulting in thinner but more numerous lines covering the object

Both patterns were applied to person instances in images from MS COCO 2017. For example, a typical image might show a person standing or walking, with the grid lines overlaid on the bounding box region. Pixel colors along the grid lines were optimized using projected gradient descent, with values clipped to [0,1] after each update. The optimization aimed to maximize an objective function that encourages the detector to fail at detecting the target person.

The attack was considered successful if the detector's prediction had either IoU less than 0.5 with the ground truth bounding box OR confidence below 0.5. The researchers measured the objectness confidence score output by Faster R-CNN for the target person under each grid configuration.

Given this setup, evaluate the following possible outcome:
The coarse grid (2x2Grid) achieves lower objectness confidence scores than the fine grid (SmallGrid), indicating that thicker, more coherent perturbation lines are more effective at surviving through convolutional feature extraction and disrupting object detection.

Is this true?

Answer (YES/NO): YES